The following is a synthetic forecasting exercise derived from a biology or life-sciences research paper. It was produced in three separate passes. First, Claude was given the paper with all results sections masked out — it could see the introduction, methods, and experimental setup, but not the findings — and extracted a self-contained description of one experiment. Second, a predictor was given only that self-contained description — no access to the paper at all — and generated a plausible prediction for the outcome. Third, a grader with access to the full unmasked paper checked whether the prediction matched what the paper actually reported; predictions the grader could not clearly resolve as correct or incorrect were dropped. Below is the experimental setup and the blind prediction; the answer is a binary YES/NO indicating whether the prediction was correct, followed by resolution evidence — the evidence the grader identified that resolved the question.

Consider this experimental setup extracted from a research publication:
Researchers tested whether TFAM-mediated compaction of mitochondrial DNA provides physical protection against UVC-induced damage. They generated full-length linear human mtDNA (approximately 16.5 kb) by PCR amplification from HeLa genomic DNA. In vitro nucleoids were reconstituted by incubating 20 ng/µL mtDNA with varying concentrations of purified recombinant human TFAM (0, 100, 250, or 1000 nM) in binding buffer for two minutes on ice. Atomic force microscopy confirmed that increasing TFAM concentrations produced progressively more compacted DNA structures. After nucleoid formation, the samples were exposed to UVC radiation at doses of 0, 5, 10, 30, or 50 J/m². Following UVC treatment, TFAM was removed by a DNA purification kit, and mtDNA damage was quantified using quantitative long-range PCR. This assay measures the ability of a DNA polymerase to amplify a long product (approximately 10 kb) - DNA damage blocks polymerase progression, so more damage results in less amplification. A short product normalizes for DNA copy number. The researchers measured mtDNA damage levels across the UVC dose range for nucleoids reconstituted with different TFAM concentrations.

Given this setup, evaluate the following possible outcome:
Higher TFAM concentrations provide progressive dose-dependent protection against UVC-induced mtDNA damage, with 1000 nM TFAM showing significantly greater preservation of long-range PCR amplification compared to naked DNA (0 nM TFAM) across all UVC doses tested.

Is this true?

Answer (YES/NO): NO